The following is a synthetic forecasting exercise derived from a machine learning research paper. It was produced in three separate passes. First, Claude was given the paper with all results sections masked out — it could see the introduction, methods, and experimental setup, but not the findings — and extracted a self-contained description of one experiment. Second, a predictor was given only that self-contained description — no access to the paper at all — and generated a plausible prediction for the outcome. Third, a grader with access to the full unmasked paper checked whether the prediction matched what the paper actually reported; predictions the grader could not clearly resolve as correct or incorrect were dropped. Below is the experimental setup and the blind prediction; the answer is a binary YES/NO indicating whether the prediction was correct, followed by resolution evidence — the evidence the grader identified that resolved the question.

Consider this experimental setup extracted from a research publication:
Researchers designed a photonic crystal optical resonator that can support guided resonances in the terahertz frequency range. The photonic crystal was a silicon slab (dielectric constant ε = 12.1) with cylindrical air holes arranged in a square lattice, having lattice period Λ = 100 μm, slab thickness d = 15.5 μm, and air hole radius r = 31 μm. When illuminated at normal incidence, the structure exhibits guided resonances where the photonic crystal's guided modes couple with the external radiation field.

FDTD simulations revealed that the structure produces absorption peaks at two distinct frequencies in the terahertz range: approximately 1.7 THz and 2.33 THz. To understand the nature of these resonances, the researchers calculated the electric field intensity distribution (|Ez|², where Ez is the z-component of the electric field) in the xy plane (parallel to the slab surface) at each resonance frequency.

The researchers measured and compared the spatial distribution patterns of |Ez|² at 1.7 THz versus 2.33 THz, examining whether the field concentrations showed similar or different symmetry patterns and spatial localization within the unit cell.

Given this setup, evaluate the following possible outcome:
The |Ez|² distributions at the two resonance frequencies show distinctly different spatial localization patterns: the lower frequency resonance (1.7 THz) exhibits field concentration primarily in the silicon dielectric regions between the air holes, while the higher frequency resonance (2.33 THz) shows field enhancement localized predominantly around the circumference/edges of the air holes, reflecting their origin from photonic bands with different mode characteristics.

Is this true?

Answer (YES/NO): NO